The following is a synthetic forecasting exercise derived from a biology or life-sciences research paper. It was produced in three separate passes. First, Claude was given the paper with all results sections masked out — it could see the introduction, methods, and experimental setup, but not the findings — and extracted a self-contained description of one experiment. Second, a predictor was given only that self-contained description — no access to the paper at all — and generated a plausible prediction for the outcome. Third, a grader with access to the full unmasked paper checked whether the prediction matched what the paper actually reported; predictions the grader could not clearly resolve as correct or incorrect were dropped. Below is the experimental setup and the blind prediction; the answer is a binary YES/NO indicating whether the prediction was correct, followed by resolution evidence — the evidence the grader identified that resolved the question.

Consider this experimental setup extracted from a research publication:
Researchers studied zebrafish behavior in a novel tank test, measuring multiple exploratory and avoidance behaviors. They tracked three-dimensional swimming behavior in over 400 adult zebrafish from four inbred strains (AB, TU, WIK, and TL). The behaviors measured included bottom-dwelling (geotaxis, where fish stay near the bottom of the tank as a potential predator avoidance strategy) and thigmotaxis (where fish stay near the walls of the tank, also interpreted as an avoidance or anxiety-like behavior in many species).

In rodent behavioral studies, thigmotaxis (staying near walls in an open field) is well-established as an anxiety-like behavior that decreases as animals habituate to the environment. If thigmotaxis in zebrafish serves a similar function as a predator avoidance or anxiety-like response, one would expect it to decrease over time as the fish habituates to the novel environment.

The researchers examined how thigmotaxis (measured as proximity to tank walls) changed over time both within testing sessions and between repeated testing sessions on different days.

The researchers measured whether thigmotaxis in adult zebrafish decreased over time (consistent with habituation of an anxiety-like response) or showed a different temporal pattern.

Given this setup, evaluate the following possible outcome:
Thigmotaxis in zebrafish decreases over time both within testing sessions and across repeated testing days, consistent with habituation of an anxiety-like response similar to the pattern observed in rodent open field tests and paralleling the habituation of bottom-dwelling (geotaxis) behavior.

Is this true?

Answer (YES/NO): NO